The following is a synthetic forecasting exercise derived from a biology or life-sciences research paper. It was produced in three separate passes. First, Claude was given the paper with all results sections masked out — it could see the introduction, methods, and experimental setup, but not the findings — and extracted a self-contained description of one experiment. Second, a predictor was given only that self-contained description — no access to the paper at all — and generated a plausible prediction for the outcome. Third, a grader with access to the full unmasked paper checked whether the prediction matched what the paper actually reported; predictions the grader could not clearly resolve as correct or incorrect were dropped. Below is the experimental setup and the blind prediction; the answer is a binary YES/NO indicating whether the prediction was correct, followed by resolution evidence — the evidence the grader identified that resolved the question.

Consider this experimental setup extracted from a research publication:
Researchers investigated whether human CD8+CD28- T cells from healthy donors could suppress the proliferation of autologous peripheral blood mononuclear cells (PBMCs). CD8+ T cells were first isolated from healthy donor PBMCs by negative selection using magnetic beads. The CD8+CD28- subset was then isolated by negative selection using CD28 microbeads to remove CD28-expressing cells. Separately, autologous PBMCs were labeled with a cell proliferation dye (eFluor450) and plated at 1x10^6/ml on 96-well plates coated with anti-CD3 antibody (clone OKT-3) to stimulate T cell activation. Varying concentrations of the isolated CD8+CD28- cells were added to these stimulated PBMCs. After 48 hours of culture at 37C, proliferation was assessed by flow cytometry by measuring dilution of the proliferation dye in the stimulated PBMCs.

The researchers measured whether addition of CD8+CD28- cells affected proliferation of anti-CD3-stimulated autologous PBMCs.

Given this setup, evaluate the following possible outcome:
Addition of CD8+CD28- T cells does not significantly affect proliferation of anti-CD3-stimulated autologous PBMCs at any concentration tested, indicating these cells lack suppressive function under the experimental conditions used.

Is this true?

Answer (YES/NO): NO